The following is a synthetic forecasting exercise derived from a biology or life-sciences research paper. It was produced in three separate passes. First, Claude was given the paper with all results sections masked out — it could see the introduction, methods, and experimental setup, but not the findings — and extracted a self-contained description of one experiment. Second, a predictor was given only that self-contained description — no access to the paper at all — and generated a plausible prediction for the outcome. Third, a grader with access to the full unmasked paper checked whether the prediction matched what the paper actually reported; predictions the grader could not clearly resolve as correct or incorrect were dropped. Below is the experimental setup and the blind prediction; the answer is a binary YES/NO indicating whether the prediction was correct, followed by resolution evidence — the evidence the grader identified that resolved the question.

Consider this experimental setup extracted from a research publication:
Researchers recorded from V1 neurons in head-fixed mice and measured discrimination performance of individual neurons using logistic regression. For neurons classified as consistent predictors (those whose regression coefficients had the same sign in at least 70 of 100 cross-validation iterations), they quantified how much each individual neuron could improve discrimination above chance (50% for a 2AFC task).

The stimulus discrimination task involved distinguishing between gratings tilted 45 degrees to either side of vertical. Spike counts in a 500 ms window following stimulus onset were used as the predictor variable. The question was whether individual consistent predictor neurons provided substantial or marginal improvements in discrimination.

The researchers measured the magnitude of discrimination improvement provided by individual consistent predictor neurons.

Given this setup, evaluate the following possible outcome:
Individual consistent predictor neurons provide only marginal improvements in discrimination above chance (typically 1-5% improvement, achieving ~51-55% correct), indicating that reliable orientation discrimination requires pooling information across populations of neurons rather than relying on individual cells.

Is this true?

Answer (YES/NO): YES